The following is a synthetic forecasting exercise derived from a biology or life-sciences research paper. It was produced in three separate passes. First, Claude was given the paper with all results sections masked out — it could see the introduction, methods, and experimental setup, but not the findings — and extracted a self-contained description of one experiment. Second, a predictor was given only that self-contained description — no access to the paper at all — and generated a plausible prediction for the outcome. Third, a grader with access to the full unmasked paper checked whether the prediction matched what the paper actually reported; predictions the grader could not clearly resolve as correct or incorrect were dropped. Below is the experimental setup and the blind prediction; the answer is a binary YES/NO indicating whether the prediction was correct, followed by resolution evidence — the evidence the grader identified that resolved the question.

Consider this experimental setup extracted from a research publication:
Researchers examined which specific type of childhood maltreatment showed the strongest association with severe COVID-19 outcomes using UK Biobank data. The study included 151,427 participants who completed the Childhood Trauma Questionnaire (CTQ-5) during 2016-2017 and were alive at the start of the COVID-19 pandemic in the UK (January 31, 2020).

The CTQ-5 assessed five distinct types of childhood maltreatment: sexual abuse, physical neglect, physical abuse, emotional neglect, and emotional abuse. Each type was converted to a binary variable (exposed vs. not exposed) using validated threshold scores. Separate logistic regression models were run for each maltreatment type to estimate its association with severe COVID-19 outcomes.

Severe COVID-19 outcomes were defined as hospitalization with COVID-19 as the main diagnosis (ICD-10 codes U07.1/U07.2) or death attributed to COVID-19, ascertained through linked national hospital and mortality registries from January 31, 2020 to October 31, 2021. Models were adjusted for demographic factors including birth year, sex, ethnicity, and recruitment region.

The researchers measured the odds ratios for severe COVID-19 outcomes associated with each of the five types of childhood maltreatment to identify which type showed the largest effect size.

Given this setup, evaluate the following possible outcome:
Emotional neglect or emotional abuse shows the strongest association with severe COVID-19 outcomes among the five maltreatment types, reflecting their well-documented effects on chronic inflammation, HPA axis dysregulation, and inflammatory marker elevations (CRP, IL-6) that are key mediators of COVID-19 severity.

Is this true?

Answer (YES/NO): NO